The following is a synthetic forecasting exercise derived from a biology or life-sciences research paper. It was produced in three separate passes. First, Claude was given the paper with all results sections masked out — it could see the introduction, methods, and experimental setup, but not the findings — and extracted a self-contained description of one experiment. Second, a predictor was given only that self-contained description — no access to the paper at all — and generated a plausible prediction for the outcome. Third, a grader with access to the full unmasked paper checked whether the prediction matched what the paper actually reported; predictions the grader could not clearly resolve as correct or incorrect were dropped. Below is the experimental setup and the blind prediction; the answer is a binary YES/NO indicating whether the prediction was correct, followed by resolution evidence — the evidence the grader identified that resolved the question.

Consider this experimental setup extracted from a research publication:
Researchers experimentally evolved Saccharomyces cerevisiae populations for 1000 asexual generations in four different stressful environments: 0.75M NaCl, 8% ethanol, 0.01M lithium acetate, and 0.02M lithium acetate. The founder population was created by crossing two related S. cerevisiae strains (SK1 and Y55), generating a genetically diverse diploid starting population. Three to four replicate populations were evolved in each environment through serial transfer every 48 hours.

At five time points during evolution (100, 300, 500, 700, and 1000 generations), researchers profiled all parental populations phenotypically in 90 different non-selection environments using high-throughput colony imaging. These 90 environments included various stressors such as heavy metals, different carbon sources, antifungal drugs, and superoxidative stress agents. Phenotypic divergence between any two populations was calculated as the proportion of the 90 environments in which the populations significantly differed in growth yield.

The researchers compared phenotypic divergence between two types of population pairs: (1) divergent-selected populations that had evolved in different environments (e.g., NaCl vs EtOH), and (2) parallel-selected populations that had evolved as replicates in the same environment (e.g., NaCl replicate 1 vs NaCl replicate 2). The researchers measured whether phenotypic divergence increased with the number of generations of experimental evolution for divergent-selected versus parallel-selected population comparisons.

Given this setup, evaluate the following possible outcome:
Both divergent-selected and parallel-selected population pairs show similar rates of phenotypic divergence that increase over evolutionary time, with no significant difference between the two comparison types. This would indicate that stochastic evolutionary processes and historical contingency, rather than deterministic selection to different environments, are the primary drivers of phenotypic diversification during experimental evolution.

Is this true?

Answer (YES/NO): NO